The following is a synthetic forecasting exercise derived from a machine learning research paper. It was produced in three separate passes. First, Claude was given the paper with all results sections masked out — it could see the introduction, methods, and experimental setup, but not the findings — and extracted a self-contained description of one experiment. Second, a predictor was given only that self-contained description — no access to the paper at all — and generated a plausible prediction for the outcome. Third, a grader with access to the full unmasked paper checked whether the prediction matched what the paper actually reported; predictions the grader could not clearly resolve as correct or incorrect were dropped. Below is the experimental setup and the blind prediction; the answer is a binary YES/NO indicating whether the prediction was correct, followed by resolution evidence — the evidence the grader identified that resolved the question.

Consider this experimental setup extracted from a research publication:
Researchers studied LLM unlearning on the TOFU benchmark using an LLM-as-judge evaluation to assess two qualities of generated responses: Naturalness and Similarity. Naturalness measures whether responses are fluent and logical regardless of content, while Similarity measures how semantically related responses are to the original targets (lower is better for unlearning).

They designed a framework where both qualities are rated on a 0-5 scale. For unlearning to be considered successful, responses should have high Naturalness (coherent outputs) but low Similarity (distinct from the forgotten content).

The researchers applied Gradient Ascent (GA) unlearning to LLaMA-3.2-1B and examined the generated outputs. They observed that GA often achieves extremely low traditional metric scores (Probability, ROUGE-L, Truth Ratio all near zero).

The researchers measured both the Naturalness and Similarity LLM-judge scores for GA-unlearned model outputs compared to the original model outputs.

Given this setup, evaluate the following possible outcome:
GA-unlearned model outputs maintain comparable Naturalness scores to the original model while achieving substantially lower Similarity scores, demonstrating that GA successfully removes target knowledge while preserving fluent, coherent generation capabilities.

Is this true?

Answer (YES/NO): NO